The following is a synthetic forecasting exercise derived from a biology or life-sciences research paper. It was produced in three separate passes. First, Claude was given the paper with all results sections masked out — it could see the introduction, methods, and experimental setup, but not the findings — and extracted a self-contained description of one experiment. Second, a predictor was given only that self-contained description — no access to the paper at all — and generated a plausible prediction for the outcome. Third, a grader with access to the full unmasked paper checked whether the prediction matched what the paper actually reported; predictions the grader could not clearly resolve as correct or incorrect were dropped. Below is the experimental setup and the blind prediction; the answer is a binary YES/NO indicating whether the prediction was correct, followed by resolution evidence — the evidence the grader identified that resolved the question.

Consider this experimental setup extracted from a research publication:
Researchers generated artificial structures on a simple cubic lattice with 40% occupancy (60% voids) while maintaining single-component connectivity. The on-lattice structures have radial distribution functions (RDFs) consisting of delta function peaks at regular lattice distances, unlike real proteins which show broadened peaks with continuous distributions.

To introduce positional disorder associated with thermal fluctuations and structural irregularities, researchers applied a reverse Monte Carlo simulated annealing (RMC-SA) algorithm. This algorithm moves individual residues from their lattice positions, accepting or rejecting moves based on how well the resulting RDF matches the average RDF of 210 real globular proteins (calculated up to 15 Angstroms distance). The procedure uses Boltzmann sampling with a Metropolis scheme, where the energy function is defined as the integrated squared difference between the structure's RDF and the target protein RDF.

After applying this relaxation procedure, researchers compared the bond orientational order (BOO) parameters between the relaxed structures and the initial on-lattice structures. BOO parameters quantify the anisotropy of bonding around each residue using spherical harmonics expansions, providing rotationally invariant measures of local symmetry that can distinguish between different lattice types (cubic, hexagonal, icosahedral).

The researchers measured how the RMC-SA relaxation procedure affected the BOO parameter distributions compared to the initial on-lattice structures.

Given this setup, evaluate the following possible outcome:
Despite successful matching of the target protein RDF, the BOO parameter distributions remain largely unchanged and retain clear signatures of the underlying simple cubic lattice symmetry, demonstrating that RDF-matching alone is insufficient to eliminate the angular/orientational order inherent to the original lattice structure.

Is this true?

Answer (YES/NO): NO